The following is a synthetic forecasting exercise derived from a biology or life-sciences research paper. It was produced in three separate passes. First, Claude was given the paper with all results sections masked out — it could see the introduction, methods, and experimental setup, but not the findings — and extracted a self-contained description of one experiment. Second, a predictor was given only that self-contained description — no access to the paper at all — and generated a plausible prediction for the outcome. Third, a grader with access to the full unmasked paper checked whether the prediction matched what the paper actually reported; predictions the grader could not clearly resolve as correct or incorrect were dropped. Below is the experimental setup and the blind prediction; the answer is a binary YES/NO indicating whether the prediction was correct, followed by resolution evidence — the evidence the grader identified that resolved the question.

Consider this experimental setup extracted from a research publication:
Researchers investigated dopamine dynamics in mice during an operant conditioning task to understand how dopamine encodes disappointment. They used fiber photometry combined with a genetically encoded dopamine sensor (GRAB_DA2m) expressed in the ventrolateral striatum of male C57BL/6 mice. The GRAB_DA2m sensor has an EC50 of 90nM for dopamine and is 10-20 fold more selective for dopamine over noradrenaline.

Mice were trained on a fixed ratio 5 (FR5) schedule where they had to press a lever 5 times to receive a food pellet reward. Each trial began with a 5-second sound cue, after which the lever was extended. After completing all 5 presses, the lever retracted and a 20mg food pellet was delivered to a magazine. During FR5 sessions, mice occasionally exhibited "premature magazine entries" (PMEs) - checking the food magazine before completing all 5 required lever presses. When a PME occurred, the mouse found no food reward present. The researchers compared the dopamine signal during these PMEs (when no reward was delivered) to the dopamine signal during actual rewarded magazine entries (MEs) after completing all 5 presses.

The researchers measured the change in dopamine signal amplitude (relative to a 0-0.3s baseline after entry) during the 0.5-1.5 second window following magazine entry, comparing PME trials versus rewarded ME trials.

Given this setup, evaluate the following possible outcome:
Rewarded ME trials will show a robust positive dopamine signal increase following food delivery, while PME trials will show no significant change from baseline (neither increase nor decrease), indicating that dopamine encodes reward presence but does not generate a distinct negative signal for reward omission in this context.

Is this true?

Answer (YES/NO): NO